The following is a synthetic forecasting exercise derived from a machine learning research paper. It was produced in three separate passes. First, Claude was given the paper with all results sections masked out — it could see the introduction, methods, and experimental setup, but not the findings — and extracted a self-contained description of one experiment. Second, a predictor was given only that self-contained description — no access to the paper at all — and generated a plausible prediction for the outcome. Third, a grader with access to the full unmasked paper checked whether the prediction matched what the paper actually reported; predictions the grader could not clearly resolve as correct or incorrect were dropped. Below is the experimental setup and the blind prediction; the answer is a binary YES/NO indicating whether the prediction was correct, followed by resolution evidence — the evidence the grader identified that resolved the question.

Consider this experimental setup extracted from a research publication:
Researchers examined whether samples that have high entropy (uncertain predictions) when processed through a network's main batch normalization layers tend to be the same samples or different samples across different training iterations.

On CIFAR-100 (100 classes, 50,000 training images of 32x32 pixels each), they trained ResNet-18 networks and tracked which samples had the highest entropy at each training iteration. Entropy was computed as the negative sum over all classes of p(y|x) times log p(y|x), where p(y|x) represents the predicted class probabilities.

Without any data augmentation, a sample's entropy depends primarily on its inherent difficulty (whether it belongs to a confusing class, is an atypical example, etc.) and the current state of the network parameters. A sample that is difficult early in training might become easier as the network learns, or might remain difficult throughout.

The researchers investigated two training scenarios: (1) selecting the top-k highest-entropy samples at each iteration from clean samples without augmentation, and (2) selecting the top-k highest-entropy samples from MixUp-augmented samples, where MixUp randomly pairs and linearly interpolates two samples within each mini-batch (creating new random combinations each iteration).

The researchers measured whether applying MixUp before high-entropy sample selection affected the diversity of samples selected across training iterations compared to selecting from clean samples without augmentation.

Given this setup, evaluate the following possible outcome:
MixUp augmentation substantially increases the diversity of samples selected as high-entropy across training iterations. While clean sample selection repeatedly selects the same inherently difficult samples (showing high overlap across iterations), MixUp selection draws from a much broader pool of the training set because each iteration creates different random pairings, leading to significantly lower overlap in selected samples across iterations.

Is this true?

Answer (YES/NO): YES